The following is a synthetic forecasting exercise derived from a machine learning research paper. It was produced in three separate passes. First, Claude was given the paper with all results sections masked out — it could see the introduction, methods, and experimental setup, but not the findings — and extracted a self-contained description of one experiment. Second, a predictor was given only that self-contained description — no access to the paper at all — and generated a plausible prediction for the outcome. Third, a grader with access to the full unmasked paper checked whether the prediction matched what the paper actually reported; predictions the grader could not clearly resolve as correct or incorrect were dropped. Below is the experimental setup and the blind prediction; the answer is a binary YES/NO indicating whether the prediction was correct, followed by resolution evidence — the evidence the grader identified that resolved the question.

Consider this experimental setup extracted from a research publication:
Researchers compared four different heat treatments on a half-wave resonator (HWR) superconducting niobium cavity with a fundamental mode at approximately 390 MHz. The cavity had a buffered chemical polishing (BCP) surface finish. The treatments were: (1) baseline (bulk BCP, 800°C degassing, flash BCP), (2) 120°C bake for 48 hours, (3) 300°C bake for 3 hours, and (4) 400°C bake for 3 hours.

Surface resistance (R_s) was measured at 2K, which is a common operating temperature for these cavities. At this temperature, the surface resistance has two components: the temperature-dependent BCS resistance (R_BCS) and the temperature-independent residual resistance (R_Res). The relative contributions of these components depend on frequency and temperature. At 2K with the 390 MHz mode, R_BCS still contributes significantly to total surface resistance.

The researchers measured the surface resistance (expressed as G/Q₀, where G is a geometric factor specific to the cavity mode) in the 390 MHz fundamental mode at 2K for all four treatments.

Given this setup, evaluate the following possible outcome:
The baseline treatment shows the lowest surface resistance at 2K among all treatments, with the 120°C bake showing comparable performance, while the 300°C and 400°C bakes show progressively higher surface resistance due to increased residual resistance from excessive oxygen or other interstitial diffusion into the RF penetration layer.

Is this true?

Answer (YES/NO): NO